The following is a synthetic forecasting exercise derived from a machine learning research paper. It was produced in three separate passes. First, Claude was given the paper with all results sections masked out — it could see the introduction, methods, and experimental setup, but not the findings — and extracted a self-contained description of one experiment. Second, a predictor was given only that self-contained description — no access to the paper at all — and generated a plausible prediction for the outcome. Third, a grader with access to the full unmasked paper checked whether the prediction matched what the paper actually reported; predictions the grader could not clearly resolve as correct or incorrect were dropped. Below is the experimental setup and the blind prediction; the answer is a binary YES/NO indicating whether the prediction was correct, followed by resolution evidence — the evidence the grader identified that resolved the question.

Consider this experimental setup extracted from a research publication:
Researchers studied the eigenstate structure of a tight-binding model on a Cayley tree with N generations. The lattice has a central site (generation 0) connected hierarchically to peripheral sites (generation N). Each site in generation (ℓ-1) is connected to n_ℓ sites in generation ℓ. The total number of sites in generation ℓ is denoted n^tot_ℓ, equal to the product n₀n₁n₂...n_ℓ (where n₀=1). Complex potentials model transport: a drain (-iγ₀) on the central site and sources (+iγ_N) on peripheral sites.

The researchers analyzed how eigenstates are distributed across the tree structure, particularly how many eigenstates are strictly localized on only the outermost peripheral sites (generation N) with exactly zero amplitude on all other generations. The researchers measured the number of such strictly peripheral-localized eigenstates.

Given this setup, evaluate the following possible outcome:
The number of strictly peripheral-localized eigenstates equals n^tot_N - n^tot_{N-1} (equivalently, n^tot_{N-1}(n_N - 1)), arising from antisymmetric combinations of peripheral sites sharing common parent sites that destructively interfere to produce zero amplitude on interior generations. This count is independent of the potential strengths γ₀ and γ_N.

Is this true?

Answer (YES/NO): YES